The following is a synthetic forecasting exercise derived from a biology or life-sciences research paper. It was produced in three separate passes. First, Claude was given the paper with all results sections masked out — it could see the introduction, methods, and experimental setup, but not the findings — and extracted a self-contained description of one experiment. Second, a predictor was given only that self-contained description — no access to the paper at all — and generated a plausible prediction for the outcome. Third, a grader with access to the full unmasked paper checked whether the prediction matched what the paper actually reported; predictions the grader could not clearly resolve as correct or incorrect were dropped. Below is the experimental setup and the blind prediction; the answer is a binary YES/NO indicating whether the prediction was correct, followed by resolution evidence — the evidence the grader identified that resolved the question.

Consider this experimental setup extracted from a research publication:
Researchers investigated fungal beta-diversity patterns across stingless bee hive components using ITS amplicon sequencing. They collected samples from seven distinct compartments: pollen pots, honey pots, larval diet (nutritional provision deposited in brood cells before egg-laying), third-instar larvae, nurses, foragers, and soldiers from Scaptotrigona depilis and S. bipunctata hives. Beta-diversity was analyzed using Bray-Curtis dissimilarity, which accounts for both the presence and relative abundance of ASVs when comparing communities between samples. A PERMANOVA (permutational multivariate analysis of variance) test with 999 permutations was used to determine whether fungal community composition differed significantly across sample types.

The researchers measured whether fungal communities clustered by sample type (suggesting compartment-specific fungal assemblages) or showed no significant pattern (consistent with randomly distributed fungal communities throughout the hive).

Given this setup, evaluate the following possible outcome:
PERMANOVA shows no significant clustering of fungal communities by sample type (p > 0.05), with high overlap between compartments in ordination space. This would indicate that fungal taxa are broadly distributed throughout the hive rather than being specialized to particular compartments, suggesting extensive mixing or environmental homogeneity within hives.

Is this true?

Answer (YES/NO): NO